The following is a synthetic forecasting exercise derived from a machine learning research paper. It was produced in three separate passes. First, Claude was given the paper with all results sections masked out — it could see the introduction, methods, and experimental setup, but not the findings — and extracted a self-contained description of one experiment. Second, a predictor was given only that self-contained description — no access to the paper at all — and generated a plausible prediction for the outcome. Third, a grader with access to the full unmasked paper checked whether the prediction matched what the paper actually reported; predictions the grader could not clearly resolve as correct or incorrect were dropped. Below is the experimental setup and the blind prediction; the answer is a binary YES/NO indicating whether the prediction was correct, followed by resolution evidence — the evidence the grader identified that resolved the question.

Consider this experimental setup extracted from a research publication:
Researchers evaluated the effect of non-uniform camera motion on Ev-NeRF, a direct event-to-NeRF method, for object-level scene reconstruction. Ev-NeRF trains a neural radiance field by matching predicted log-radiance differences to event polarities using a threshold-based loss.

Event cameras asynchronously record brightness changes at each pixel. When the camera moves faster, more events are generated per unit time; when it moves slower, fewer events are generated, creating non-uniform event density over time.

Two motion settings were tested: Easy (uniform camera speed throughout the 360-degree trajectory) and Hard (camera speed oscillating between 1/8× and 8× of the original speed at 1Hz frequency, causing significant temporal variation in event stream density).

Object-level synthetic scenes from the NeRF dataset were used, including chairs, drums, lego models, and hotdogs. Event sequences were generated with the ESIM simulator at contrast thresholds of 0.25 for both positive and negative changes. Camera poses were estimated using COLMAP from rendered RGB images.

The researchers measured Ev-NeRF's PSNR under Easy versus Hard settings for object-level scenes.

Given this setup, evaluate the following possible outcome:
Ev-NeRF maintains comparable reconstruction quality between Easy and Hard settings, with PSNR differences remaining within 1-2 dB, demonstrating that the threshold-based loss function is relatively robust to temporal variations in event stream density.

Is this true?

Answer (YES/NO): NO